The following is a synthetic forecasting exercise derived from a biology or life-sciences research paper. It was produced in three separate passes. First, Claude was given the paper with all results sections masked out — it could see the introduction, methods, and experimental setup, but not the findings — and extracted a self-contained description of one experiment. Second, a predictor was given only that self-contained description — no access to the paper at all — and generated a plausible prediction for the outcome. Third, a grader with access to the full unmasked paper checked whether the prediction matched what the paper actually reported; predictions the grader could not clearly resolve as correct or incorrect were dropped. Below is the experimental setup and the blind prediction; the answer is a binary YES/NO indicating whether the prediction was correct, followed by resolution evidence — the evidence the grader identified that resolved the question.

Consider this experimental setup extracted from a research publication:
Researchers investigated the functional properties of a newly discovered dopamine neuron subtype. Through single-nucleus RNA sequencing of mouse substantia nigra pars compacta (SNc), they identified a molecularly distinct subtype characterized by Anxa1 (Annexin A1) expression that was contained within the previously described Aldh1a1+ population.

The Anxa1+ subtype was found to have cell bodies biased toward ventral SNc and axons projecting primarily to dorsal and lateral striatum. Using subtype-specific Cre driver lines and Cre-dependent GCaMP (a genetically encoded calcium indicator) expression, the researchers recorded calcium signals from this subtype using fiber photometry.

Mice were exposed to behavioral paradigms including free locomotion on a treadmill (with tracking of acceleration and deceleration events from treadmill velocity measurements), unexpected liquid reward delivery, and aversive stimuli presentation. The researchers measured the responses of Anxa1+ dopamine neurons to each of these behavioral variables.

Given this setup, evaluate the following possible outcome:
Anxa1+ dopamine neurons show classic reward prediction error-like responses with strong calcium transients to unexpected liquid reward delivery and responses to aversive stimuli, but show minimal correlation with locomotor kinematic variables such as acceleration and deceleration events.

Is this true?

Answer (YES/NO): NO